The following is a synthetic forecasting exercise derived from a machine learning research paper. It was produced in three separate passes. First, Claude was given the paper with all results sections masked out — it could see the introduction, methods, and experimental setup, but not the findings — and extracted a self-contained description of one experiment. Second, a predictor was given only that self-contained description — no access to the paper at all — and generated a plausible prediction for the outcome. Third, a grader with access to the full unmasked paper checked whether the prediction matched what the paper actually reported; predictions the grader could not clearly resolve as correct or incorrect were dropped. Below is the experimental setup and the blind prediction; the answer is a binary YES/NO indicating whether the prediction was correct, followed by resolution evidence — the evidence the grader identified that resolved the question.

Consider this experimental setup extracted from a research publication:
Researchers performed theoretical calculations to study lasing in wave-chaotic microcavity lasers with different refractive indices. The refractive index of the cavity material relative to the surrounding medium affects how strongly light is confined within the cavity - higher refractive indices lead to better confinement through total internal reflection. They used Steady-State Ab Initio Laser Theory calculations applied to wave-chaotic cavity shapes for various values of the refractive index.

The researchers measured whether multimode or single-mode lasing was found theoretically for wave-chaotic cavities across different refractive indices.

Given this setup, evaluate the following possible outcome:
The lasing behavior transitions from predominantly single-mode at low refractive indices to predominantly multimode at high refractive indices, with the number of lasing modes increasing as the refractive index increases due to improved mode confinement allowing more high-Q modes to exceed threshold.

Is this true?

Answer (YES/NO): NO